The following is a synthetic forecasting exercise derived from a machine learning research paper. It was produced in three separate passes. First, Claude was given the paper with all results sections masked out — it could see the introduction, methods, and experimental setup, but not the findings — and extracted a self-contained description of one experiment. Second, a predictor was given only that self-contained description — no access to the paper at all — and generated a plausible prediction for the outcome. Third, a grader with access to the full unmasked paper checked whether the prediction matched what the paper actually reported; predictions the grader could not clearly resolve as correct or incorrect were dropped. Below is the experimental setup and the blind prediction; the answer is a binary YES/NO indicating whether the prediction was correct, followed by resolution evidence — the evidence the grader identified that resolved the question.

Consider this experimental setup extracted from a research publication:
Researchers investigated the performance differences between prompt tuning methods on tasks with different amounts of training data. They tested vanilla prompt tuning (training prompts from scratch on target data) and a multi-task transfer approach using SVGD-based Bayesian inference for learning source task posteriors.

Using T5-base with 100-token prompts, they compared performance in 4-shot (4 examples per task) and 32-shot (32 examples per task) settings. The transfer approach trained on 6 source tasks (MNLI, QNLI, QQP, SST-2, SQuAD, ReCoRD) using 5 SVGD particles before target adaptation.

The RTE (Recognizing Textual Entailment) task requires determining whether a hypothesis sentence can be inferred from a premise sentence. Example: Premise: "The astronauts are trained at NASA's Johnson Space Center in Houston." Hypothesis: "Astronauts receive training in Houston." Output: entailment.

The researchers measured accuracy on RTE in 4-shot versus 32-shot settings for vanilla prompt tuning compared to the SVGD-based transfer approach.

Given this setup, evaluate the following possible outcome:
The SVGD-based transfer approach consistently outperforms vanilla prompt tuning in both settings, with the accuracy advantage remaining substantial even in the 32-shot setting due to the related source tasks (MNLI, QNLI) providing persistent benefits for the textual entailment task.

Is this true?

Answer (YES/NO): NO